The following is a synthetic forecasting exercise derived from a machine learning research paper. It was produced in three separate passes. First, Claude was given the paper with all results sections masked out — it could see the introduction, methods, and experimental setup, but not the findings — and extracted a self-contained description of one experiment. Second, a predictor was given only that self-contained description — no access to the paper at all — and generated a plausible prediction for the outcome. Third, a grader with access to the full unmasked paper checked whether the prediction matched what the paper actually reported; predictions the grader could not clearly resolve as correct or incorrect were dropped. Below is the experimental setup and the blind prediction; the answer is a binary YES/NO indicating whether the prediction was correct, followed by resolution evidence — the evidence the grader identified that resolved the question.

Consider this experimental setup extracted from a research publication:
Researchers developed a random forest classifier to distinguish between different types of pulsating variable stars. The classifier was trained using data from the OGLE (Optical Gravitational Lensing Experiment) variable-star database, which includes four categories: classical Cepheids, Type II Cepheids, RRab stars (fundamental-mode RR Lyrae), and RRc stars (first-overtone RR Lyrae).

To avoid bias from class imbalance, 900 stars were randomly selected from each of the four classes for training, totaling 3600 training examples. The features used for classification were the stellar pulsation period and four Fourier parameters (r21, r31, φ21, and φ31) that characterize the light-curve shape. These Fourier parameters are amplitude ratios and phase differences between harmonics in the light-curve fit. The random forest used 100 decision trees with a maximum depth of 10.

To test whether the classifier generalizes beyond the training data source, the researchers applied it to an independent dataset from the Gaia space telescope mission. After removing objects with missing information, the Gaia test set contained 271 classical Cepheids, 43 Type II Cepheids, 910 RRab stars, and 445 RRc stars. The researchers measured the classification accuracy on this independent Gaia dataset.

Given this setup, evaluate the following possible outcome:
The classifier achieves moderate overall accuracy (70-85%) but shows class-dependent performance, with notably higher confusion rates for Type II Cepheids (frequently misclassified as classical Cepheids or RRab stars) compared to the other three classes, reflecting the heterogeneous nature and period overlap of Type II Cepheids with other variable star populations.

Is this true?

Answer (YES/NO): NO